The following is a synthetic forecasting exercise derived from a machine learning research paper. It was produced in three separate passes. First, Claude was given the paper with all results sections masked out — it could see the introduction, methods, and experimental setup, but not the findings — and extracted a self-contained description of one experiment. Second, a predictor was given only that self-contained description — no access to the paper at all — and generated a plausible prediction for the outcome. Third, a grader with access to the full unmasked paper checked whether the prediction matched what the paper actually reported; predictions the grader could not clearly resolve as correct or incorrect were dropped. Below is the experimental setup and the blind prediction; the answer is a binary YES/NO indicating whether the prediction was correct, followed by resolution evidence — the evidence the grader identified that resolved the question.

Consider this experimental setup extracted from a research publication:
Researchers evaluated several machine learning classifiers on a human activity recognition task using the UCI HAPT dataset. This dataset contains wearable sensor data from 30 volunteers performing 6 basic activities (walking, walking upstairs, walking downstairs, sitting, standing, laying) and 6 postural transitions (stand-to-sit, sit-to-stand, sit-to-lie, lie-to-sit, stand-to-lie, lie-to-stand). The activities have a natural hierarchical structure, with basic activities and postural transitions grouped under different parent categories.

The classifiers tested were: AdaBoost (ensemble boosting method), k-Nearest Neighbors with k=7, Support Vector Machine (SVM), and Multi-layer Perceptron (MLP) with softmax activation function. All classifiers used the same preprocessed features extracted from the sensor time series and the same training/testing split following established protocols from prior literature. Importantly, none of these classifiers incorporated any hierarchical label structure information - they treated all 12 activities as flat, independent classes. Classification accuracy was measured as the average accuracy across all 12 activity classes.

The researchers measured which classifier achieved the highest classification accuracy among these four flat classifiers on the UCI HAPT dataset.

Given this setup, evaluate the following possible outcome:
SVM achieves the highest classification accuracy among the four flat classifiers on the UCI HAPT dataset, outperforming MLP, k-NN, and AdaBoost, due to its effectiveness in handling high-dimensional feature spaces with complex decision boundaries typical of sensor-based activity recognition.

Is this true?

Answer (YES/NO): NO